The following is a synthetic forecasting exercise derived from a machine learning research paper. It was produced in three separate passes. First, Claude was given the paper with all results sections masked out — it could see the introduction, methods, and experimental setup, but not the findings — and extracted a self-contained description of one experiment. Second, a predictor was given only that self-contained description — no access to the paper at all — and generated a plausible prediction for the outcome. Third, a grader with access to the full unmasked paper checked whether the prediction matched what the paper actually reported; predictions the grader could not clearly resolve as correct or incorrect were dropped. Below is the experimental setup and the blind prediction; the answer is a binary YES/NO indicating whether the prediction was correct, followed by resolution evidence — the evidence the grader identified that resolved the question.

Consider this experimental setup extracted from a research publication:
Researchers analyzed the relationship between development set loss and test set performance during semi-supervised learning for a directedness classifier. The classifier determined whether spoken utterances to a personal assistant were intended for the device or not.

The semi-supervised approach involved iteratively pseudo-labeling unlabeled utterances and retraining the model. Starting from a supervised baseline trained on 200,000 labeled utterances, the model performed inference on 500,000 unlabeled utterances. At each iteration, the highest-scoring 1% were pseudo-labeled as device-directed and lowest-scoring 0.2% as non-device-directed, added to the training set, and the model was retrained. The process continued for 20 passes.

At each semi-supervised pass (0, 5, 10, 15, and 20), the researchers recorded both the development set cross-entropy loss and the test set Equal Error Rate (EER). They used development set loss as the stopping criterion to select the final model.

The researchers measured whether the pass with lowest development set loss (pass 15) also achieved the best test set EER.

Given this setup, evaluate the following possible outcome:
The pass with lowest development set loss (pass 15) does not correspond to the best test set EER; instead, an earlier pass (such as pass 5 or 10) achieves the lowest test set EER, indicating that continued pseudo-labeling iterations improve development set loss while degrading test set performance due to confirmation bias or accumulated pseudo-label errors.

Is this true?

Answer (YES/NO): NO